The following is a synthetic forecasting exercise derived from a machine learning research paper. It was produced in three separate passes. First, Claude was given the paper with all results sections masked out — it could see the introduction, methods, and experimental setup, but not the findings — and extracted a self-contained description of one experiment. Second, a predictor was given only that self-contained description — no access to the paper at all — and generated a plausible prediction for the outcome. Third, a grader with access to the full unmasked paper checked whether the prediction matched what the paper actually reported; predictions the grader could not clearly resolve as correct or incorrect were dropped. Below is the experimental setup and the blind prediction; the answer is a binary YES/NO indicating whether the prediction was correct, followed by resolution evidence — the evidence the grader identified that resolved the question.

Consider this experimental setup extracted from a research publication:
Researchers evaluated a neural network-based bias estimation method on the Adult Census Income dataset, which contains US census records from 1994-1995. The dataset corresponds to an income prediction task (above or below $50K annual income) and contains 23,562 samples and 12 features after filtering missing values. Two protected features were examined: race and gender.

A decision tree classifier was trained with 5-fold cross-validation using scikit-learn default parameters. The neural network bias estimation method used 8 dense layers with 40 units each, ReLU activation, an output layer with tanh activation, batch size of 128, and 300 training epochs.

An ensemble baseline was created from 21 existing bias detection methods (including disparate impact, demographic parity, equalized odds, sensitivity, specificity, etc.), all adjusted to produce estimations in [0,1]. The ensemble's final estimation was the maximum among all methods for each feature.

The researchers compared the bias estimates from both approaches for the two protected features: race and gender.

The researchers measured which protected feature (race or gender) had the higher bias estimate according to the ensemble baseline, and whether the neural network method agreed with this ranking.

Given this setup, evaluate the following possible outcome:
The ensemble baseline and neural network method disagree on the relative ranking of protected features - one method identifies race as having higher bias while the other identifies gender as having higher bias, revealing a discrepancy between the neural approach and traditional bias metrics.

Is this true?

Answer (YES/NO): NO